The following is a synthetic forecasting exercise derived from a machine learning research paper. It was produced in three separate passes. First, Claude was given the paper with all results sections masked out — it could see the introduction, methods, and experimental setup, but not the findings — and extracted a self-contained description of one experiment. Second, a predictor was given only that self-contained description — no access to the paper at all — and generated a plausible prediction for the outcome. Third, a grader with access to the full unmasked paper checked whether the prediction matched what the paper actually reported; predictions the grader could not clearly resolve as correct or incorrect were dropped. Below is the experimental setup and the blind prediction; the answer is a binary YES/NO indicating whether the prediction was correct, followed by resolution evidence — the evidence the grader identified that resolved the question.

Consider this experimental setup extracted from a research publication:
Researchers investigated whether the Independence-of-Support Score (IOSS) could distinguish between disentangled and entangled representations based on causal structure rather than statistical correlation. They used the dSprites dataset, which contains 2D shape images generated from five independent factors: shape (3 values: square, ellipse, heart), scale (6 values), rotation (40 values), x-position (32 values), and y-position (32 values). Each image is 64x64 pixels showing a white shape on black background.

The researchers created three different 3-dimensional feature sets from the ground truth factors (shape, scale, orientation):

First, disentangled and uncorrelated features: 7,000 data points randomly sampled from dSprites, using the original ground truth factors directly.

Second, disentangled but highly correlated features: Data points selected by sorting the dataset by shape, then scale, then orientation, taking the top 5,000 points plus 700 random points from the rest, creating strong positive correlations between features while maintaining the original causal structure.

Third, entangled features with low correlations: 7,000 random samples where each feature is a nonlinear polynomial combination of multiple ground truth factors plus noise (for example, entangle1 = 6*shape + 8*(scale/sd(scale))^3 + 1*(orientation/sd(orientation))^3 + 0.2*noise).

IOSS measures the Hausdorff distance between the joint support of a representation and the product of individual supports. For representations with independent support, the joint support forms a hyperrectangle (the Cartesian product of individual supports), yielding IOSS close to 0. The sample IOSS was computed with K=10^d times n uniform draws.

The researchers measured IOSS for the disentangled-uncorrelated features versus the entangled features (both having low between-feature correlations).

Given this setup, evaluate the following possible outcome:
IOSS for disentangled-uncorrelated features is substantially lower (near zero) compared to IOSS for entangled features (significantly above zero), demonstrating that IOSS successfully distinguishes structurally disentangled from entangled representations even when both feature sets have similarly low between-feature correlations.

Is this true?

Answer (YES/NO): YES